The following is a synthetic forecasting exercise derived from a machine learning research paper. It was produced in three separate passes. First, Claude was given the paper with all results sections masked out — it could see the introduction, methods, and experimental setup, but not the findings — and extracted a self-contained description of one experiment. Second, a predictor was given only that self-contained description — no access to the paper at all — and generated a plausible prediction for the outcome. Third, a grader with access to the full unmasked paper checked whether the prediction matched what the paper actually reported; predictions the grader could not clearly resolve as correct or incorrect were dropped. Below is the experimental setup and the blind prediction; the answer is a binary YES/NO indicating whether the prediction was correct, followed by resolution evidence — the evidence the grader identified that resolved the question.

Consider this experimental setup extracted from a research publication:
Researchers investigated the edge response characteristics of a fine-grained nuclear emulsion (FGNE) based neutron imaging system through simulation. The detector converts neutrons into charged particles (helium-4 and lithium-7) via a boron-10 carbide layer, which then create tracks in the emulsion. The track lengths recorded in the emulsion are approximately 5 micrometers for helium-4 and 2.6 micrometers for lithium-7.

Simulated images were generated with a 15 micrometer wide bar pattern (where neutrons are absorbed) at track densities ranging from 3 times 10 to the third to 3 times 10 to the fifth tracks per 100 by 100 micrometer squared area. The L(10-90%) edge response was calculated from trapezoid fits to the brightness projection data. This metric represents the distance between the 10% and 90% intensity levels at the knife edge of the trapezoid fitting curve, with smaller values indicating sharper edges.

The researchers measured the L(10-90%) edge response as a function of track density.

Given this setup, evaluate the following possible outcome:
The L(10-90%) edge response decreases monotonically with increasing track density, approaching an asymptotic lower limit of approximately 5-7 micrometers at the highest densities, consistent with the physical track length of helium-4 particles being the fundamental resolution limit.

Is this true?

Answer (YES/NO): NO